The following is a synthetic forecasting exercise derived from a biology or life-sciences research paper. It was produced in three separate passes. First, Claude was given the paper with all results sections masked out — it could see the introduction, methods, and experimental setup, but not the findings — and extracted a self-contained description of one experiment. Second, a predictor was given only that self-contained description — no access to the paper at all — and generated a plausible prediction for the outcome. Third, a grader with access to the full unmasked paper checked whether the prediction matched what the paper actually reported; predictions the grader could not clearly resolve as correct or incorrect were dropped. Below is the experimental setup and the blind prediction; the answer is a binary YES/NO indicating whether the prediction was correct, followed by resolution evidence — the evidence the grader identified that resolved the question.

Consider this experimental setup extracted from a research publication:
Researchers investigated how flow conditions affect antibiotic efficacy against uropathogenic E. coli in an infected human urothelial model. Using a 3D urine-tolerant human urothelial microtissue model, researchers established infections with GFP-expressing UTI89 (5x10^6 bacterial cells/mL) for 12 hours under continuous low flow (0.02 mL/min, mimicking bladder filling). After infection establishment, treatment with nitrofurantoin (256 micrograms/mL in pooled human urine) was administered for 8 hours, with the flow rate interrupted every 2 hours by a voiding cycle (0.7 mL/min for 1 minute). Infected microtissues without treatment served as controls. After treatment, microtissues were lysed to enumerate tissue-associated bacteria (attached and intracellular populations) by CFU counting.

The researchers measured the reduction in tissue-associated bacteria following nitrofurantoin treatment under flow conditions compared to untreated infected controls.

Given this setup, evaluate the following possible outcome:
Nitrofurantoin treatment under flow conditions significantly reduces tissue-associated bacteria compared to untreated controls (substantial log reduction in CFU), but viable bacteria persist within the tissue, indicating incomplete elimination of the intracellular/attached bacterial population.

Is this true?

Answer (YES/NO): YES